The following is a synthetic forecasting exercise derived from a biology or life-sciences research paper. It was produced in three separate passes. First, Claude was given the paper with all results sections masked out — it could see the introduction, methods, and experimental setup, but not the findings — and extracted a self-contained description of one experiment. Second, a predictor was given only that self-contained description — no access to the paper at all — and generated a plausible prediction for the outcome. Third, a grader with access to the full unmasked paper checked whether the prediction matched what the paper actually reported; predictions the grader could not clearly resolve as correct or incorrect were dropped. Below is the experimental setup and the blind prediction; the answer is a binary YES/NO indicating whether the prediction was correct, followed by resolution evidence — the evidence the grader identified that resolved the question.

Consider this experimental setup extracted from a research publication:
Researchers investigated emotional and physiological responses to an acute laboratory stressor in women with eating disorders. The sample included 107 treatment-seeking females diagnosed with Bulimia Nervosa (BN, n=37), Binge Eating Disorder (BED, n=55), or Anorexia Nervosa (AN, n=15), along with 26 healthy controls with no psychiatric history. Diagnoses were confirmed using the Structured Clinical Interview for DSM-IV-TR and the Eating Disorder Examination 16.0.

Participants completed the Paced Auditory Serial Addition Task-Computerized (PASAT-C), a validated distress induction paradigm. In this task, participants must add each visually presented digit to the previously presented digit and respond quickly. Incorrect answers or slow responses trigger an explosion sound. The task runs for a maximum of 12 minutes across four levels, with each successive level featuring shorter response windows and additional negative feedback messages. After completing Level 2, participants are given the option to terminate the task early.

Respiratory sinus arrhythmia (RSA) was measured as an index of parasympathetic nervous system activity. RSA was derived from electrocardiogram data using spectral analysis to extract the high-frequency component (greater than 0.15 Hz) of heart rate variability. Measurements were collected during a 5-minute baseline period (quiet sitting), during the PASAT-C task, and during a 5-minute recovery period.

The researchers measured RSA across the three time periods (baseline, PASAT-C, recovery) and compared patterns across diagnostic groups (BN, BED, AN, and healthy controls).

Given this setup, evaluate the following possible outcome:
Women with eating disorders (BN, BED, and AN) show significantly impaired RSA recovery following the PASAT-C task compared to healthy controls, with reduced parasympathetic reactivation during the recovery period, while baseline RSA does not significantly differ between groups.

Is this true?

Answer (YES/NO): NO